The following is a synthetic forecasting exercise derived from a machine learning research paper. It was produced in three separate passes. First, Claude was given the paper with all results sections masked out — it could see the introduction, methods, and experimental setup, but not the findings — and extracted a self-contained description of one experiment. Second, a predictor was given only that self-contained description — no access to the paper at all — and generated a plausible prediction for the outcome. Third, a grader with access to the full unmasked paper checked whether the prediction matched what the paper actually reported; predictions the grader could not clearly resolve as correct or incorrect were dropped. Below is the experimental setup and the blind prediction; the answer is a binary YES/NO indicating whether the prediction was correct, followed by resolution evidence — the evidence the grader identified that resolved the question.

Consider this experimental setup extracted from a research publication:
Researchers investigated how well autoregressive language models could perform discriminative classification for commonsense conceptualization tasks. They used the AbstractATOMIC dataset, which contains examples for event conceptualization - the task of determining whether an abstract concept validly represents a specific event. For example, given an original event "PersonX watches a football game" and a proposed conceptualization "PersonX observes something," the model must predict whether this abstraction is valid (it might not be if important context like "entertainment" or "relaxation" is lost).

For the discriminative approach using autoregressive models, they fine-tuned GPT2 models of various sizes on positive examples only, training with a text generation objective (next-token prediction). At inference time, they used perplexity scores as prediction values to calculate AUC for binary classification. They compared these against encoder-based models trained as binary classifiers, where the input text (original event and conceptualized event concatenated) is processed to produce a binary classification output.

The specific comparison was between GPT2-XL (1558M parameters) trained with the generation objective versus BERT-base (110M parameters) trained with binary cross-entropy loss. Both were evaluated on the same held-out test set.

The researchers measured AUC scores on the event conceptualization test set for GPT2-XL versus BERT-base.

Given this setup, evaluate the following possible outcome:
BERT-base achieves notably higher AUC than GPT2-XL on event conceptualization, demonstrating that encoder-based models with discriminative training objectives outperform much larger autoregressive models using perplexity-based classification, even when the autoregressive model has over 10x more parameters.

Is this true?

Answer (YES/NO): YES